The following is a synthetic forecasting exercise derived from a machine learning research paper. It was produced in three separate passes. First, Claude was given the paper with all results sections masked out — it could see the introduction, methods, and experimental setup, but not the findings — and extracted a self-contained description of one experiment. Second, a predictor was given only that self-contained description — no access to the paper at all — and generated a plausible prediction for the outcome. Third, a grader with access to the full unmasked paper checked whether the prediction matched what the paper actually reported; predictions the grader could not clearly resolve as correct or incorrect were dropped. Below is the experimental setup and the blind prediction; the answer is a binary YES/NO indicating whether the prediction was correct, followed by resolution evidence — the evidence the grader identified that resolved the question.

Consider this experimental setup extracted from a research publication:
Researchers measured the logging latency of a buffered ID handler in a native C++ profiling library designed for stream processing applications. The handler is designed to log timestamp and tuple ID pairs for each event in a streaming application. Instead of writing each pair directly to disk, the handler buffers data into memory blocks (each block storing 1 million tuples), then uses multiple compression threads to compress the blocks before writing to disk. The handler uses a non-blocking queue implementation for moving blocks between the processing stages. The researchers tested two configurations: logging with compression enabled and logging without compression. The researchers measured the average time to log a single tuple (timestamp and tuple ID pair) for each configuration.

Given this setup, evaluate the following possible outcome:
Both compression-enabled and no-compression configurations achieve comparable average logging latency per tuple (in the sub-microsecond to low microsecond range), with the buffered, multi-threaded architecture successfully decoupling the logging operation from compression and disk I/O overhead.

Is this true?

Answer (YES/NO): YES